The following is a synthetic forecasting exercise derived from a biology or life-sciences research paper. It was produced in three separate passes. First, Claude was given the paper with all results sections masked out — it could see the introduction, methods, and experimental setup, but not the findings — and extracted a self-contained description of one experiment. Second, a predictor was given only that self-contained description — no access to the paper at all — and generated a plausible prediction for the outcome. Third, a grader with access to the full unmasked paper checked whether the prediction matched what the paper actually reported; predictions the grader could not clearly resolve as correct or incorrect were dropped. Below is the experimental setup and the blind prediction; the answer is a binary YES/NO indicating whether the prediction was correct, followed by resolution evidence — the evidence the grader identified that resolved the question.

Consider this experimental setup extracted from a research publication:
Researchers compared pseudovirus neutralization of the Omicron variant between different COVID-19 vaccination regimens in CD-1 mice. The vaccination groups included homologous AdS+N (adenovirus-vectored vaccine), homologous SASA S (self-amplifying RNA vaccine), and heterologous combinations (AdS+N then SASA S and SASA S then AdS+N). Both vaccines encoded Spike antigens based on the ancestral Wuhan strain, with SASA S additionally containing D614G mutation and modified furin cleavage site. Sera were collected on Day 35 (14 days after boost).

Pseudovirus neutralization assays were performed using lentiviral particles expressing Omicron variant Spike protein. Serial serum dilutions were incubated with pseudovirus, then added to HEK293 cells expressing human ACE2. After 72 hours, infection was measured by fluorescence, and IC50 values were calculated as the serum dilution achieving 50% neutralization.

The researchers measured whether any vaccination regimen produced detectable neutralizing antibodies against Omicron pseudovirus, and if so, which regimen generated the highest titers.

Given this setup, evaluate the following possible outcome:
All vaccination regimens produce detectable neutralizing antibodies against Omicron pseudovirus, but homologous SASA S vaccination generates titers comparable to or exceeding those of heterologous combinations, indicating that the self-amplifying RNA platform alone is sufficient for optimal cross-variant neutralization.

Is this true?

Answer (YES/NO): NO